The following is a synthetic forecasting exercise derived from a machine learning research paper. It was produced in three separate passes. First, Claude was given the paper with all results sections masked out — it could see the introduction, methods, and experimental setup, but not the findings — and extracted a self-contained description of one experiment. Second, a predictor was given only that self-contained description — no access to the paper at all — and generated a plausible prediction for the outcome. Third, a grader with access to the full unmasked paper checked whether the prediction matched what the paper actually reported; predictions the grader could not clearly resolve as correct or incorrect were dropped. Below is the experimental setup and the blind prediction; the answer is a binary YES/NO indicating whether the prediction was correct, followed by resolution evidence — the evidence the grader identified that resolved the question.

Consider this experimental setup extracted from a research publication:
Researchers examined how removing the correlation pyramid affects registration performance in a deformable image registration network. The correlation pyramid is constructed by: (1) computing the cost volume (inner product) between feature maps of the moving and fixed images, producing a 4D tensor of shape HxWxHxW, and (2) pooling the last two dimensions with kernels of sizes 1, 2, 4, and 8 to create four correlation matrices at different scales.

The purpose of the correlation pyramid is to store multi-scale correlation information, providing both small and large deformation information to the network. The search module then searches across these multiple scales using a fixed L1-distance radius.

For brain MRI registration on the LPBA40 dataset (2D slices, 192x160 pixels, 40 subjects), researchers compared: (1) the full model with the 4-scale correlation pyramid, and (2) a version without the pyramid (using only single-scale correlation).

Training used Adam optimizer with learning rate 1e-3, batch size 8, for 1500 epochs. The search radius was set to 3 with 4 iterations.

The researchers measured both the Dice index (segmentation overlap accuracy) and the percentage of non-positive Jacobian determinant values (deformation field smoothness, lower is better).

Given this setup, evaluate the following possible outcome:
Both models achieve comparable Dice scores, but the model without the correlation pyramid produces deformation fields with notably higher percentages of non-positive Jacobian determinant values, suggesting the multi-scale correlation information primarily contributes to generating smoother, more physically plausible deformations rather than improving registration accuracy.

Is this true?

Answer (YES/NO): NO